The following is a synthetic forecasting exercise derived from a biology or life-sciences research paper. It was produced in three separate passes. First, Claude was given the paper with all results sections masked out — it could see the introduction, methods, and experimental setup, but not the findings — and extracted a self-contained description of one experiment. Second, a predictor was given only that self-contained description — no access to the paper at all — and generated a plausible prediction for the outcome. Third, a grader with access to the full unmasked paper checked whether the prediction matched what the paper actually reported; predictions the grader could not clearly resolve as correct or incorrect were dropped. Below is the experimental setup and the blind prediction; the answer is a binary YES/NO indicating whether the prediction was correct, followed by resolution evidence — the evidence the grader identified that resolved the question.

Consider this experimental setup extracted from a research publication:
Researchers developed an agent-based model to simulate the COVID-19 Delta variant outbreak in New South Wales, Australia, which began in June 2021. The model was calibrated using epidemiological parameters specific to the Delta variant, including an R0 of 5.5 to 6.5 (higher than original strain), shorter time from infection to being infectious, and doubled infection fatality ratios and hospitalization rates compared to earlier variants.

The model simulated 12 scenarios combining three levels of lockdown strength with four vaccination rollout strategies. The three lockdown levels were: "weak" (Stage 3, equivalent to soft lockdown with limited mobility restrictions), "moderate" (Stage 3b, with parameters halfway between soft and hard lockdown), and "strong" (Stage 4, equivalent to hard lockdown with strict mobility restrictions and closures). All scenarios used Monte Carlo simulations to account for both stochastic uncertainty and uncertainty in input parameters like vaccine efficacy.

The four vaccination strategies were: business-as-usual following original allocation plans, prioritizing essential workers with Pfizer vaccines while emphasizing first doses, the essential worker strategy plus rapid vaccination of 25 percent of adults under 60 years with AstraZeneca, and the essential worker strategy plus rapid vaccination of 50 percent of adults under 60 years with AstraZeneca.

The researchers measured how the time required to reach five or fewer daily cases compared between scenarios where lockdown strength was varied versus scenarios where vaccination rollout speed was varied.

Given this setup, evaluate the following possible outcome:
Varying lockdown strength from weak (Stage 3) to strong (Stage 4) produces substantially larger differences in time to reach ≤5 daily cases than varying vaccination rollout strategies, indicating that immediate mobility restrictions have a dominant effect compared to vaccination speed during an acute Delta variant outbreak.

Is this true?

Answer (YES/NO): YES